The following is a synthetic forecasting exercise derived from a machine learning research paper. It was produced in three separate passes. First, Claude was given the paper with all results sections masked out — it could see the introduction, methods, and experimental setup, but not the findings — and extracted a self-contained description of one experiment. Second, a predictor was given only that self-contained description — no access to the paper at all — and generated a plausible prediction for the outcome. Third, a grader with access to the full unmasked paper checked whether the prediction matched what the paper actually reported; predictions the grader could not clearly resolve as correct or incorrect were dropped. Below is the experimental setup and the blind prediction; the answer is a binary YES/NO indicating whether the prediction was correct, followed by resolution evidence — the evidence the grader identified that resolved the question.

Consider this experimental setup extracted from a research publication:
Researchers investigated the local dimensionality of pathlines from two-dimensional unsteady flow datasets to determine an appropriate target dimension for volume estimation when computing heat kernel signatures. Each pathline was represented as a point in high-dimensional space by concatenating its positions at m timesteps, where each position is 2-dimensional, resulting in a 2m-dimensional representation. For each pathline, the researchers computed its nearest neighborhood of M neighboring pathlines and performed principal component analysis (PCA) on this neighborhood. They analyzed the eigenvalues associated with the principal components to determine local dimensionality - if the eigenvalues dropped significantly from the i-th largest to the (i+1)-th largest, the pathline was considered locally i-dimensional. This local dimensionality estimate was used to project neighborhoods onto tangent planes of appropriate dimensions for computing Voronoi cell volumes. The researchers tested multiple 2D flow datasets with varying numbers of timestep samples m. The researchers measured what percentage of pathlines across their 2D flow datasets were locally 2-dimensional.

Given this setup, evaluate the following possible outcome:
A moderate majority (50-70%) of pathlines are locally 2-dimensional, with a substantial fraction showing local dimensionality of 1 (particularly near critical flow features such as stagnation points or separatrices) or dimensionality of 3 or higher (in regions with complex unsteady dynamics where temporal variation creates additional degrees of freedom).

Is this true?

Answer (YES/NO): NO